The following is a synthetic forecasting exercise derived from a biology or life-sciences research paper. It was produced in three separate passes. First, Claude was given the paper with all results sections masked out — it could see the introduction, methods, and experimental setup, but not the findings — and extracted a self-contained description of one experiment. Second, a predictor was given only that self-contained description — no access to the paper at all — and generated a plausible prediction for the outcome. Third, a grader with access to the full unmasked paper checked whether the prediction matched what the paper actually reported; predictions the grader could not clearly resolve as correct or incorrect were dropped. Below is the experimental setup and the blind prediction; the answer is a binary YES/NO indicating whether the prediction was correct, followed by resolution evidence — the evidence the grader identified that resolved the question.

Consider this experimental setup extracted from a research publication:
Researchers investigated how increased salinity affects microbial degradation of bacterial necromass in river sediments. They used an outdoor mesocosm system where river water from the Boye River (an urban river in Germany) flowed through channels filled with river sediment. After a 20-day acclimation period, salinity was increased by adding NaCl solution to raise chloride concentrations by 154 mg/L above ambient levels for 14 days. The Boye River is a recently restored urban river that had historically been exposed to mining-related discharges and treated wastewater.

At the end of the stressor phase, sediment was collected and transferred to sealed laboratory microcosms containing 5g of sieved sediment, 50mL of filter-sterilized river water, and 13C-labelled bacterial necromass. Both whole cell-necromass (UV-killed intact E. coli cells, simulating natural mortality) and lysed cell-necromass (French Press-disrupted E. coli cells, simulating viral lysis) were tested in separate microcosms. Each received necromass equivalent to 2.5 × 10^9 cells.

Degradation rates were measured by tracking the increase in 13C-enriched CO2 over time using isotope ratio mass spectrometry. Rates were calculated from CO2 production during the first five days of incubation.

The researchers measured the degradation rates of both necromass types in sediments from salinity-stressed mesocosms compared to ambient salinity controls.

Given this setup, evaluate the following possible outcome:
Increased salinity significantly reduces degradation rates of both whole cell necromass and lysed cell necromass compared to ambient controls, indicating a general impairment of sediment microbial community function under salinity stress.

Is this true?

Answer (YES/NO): NO